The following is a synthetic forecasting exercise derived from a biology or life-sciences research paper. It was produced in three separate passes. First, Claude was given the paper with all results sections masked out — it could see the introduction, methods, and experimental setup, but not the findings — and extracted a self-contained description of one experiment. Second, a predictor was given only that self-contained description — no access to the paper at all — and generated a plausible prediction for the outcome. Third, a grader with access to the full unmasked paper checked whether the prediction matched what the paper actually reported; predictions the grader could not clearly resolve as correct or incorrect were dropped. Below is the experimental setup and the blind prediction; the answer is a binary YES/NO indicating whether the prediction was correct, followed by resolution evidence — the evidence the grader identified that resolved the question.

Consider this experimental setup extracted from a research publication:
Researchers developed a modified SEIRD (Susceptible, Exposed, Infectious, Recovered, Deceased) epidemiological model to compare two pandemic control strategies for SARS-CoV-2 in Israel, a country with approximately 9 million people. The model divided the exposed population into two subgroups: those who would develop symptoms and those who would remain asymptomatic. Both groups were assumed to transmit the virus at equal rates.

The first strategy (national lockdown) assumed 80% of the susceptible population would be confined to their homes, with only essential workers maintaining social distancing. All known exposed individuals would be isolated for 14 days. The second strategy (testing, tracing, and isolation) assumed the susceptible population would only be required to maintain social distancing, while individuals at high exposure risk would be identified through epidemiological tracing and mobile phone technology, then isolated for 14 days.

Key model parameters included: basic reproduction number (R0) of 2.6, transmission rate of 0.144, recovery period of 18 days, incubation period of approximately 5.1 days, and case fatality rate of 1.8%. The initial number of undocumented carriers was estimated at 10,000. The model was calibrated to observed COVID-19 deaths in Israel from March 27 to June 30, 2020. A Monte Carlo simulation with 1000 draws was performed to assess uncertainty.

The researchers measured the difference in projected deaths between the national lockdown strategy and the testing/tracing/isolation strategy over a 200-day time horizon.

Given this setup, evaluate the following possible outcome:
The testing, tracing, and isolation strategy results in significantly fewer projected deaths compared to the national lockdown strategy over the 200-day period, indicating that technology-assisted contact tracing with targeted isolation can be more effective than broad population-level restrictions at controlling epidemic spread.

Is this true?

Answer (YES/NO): NO